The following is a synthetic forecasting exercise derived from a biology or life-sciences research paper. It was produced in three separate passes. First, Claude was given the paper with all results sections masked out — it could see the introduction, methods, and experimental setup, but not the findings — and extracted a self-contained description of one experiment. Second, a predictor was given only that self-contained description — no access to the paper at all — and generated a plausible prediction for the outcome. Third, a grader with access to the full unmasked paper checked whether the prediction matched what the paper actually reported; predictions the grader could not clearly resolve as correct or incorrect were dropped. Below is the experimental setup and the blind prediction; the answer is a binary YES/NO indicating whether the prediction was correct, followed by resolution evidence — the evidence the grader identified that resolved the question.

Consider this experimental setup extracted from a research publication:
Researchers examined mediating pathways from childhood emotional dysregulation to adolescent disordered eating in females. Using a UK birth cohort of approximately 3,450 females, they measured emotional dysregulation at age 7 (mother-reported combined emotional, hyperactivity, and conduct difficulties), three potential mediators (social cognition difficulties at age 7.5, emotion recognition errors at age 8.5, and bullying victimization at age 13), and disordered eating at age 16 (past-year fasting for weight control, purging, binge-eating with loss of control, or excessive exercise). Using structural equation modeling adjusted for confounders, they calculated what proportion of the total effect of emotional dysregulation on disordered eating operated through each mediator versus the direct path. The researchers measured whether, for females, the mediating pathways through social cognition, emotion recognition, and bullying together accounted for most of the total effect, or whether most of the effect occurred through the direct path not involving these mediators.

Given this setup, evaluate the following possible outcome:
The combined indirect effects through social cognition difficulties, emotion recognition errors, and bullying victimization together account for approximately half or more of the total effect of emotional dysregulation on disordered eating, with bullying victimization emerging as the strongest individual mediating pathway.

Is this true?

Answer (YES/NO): NO